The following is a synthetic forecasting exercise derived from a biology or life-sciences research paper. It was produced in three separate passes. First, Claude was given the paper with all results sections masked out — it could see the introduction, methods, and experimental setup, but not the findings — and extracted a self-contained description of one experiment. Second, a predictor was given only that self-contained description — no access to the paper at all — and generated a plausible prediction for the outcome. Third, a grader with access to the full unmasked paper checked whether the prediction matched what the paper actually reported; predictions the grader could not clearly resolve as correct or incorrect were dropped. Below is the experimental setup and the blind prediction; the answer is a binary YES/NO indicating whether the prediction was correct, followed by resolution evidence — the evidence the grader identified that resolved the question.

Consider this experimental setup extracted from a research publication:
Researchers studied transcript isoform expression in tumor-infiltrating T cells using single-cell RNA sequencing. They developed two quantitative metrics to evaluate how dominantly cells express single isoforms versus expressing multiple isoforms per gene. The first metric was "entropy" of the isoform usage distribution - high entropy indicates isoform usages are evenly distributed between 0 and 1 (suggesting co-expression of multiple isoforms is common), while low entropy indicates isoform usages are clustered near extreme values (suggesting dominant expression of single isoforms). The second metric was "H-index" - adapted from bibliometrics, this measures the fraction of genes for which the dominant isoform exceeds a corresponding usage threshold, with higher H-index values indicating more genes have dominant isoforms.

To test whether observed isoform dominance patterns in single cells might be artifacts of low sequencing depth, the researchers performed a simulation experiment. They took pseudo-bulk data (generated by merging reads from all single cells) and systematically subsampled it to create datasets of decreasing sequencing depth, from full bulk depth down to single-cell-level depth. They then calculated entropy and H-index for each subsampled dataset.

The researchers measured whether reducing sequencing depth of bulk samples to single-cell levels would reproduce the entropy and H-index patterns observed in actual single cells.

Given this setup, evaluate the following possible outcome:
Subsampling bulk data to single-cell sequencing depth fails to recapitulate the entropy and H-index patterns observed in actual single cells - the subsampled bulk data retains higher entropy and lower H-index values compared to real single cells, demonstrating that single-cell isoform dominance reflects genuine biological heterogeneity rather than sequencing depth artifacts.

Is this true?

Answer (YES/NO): YES